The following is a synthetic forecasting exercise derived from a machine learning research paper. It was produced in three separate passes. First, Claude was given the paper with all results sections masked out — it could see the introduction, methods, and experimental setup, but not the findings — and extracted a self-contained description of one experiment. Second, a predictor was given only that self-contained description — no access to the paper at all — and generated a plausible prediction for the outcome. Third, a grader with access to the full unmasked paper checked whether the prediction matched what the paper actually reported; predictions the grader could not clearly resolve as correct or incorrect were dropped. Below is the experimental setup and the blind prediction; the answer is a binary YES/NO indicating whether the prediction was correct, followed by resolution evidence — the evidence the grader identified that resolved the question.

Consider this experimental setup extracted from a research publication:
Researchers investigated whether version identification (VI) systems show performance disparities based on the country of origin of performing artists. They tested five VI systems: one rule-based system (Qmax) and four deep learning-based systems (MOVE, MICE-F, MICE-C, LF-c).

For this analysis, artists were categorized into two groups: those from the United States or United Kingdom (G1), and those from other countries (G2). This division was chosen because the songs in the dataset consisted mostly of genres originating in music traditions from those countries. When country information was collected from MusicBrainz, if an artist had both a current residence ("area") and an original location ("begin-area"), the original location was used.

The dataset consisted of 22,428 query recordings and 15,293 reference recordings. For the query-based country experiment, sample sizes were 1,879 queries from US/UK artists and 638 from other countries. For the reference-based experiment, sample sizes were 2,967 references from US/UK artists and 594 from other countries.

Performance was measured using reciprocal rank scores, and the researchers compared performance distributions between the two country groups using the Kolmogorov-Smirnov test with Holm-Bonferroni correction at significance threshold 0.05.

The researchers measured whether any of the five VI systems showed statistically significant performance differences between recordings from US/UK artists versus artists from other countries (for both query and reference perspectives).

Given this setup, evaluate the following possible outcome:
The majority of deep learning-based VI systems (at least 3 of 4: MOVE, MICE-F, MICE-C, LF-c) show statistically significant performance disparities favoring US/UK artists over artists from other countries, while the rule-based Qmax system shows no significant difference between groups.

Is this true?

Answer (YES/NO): NO